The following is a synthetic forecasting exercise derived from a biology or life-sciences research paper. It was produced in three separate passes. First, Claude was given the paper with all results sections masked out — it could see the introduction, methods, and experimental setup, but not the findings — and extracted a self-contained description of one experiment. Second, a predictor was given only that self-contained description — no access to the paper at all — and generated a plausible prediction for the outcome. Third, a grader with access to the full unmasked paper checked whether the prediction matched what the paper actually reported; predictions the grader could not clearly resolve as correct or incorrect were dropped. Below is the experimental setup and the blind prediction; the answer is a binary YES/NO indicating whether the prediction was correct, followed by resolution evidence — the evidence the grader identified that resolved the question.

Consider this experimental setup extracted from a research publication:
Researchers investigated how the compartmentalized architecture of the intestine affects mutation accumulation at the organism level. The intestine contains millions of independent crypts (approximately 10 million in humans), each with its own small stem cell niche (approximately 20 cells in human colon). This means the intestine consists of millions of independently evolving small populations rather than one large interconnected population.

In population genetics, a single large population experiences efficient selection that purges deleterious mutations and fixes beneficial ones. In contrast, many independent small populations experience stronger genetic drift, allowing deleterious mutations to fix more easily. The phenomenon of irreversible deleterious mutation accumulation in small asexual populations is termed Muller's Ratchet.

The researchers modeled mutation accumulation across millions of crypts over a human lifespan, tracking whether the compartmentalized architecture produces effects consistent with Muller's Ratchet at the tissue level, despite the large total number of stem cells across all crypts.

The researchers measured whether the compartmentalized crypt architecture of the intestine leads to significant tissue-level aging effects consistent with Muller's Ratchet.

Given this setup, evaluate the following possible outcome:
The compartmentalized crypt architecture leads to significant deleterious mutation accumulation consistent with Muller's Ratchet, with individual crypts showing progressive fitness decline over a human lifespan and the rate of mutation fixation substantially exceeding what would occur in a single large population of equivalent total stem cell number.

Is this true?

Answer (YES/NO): YES